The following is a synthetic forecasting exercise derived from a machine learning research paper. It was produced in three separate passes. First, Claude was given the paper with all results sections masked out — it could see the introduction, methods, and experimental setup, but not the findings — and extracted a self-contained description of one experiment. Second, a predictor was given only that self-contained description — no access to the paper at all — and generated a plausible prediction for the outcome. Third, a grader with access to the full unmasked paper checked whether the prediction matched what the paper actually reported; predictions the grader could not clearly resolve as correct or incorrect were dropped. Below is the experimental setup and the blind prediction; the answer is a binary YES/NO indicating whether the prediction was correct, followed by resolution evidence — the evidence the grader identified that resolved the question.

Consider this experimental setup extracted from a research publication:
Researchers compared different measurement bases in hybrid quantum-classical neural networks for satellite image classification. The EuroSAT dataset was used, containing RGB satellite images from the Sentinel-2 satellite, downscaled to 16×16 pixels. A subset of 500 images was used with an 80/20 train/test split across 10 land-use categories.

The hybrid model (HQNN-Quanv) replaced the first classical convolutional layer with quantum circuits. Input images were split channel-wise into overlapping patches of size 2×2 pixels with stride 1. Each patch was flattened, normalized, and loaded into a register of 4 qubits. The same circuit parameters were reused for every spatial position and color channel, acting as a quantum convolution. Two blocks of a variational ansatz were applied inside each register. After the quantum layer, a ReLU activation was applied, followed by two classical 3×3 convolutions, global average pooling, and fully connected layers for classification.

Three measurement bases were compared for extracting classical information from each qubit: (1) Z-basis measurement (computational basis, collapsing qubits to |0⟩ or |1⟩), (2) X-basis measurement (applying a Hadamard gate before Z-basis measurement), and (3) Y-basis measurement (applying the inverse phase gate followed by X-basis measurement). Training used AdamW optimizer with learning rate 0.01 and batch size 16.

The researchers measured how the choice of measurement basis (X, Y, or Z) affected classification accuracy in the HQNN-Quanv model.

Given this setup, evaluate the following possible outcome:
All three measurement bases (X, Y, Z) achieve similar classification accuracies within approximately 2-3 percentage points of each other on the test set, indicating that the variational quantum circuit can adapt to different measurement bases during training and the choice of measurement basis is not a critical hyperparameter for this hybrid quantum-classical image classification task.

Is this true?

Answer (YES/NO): YES